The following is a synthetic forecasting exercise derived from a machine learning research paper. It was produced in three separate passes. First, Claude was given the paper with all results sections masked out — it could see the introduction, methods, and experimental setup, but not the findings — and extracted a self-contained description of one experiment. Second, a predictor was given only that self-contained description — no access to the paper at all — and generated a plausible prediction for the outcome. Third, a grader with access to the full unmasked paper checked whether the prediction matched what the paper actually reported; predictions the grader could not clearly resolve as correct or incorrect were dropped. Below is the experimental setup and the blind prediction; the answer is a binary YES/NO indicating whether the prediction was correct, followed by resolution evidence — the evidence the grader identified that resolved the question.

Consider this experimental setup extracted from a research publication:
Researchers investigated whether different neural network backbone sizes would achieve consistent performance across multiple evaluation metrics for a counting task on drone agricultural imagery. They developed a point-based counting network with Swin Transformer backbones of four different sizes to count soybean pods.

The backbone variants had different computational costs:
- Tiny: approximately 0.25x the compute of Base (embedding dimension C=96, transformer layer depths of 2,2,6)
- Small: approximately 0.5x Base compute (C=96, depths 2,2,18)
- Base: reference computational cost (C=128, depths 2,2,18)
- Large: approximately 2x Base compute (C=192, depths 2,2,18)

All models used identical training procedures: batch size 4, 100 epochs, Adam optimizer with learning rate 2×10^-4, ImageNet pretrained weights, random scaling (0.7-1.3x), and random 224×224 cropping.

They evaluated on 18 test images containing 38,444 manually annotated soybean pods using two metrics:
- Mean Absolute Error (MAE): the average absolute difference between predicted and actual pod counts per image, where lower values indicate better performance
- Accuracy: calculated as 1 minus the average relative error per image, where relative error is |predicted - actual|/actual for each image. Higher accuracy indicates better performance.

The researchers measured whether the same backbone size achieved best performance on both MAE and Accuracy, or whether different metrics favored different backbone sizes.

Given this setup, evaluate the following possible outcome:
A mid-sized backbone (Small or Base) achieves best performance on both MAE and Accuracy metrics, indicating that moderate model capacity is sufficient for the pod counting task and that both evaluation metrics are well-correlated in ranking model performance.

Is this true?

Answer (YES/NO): NO